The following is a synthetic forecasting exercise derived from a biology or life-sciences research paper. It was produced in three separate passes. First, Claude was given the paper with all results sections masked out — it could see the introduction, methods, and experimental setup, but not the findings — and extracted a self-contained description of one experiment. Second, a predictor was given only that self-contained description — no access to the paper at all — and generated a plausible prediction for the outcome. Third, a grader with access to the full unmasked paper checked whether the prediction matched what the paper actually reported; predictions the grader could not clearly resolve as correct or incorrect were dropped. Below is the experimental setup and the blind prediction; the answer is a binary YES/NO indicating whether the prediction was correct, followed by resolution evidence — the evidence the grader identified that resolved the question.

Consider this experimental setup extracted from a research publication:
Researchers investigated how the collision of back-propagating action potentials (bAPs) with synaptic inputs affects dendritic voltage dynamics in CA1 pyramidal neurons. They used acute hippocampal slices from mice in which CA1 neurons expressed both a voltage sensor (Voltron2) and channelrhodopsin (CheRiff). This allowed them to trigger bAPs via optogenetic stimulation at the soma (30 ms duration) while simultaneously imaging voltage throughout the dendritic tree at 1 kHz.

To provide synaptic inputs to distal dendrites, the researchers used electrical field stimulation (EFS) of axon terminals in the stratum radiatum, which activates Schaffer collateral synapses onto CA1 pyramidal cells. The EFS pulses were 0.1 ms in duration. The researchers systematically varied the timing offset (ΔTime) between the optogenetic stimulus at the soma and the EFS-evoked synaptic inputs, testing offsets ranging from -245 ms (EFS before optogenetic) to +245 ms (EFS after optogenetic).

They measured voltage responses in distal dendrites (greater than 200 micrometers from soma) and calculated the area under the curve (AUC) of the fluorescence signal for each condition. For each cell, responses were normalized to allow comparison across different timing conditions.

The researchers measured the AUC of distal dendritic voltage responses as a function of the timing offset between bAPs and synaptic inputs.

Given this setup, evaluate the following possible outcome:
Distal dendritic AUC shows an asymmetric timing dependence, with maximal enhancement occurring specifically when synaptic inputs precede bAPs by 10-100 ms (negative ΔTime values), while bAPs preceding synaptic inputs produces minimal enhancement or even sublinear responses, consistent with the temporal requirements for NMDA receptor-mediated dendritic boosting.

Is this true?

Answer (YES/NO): NO